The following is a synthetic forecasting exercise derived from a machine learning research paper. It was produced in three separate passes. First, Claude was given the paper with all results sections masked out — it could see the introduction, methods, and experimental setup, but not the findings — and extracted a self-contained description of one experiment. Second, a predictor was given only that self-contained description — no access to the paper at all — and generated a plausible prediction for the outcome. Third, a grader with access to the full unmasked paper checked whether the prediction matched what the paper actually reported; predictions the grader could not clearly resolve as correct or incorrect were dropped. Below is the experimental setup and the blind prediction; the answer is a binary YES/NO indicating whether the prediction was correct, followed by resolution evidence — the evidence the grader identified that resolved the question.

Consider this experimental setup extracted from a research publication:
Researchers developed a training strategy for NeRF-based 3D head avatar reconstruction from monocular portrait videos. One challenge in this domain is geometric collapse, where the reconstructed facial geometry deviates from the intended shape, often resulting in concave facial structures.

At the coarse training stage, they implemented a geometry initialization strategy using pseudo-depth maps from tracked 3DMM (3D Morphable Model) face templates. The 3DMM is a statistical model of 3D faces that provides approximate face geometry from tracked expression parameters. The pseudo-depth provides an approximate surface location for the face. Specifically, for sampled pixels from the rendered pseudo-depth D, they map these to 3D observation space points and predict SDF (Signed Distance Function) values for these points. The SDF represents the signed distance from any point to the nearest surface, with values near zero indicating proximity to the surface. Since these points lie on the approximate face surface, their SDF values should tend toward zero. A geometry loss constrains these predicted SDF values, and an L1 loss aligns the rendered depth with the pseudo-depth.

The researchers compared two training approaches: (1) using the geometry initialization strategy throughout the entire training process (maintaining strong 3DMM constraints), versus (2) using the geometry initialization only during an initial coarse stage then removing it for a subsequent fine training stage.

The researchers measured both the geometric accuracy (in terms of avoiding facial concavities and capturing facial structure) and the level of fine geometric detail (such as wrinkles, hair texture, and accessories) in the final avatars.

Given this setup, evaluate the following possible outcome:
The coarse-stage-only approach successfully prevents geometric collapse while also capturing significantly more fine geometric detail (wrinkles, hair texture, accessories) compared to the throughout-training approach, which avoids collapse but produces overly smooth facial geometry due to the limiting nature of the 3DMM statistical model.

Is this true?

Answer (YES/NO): YES